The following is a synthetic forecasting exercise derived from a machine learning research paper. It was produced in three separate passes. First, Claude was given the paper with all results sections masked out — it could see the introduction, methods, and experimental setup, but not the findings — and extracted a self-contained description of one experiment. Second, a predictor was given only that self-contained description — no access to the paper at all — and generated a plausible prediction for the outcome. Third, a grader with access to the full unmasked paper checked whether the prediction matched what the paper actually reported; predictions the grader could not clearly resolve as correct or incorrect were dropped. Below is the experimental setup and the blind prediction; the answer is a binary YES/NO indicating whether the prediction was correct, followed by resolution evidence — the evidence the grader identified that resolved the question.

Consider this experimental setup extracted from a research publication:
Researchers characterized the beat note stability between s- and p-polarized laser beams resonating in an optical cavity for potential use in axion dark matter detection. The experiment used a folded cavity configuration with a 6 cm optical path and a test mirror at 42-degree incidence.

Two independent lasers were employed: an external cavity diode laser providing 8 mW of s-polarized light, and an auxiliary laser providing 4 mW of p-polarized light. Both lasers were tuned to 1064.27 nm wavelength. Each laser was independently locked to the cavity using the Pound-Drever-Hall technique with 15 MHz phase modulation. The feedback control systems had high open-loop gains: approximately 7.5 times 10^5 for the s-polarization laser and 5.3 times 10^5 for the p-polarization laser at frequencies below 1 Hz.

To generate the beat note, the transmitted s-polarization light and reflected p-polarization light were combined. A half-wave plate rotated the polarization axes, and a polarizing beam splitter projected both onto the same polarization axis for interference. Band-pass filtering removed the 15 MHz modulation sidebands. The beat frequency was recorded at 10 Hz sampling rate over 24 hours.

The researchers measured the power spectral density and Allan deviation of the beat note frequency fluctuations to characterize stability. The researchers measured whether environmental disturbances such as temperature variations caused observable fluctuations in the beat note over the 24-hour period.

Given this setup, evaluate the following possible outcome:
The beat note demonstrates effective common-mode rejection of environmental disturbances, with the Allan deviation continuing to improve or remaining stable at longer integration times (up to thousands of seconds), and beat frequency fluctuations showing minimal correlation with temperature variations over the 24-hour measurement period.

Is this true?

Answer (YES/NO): NO